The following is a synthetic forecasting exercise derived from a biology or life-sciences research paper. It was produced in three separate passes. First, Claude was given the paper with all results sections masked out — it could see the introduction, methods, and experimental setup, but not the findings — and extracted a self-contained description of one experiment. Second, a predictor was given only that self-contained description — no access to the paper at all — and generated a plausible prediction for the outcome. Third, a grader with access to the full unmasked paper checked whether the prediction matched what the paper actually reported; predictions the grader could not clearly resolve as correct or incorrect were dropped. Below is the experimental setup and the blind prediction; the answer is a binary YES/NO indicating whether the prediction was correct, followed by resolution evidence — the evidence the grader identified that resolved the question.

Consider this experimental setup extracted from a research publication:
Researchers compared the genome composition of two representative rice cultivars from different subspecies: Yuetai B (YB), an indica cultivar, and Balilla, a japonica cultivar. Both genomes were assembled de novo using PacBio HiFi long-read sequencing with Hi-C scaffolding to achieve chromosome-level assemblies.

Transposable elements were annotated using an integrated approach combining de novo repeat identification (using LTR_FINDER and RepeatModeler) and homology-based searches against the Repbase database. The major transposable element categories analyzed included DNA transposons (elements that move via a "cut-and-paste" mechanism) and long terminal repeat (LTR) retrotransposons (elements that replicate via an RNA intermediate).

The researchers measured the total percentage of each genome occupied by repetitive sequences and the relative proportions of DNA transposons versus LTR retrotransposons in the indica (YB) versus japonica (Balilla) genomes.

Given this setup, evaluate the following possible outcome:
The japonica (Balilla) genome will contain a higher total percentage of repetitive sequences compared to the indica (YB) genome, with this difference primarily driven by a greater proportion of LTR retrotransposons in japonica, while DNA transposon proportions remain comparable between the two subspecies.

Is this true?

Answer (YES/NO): NO